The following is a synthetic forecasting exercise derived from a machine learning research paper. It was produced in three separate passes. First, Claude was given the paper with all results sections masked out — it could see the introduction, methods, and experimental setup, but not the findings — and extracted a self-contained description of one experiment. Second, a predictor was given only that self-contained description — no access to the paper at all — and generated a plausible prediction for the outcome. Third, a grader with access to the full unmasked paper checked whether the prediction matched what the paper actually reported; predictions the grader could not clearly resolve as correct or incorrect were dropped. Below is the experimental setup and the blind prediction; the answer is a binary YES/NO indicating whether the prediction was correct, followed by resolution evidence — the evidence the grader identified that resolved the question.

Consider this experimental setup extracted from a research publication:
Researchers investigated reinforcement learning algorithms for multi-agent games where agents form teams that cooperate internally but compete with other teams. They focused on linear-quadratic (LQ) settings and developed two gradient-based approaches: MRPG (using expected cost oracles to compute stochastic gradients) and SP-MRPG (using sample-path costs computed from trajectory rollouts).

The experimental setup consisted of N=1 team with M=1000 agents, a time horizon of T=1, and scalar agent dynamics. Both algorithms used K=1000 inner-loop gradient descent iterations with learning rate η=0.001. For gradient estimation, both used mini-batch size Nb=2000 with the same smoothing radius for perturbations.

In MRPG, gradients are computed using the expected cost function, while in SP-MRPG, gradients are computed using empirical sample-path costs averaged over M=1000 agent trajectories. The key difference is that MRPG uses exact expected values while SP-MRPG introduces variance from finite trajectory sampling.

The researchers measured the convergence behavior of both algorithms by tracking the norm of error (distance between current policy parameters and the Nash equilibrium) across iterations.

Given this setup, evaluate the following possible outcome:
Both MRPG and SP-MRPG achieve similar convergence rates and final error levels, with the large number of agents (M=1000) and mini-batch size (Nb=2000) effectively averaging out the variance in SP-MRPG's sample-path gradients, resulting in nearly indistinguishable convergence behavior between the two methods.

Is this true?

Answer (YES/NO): NO